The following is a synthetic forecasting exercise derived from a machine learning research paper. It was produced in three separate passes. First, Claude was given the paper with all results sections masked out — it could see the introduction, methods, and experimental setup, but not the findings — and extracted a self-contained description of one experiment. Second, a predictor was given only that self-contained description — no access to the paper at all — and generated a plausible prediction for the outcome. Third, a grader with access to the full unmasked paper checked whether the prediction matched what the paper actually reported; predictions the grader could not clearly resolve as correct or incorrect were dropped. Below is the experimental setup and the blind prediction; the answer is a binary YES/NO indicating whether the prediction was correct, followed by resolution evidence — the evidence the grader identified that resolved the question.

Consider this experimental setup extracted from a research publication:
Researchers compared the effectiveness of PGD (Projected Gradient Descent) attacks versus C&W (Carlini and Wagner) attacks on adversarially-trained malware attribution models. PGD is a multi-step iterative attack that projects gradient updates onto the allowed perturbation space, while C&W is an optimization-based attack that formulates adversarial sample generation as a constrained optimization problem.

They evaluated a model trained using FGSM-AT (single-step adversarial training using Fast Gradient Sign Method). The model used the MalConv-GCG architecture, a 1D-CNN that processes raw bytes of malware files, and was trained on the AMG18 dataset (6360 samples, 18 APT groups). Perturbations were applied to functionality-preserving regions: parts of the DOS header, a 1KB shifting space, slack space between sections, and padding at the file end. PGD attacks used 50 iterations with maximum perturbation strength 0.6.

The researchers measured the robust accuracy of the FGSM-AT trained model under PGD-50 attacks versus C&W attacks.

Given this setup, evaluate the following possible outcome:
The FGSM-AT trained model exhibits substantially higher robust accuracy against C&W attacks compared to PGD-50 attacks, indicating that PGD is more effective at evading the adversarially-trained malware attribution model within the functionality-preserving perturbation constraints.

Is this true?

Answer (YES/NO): YES